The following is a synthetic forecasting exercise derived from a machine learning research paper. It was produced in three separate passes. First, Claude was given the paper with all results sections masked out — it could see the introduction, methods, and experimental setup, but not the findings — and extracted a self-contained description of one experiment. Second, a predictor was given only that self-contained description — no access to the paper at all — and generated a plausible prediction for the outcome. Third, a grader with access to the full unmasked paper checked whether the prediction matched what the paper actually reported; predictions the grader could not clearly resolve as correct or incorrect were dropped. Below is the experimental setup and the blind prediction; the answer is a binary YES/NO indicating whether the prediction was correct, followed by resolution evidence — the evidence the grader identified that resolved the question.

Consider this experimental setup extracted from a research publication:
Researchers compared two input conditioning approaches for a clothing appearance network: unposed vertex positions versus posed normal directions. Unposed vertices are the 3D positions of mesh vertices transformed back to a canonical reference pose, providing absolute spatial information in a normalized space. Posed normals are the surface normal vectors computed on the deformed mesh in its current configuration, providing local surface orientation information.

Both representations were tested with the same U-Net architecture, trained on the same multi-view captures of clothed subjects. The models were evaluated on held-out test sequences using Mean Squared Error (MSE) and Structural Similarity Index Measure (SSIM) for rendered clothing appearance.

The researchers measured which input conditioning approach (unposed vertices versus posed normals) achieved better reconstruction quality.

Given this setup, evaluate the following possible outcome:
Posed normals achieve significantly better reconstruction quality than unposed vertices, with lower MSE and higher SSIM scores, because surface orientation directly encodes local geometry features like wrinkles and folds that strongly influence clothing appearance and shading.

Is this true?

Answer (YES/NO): NO